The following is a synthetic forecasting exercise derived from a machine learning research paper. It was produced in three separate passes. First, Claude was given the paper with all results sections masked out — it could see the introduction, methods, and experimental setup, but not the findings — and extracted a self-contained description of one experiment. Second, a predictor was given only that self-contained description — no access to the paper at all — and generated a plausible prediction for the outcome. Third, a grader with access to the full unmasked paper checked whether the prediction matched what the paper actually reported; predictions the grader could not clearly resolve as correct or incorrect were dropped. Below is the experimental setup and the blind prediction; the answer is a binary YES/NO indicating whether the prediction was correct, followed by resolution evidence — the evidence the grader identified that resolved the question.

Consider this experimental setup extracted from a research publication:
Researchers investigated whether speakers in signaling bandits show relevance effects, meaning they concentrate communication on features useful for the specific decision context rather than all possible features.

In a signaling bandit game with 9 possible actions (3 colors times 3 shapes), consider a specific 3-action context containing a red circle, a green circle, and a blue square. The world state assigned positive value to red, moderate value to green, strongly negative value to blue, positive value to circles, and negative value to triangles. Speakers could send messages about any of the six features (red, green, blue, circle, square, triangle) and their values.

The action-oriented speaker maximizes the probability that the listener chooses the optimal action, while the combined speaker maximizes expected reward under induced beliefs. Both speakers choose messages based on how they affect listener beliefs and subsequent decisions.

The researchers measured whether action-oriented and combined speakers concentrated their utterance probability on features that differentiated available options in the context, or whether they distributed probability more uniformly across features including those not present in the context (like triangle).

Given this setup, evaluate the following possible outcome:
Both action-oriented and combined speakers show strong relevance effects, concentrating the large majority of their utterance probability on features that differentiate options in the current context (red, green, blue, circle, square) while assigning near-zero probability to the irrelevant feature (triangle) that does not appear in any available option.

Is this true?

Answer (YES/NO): NO